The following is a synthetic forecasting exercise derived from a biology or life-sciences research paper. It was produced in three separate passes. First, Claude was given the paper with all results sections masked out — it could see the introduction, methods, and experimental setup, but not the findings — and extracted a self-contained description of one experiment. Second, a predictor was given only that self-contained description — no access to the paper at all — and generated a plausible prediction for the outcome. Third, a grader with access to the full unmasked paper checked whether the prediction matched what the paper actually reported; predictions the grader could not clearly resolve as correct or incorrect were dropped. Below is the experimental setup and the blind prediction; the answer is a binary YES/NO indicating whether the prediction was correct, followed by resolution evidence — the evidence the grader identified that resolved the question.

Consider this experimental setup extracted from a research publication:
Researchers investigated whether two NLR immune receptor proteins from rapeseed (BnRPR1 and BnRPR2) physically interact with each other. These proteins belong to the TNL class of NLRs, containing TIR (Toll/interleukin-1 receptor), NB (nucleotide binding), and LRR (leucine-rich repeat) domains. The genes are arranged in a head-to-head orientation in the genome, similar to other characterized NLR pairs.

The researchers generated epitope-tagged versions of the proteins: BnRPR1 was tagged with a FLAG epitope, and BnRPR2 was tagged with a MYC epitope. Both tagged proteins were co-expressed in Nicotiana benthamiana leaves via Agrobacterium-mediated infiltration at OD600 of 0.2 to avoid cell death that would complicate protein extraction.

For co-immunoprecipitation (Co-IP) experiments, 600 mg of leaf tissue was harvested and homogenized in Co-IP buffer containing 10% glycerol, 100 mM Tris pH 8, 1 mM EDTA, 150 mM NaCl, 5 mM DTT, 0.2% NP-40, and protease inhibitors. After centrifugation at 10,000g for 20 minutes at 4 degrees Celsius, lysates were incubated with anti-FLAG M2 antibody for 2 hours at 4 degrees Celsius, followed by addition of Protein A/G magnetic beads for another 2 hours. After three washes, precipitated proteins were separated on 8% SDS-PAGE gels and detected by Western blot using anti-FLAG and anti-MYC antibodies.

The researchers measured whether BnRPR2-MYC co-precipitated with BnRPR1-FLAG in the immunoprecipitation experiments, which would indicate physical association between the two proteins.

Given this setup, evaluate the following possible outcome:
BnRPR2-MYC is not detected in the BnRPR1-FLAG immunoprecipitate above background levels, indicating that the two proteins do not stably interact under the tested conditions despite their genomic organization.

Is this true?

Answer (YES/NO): NO